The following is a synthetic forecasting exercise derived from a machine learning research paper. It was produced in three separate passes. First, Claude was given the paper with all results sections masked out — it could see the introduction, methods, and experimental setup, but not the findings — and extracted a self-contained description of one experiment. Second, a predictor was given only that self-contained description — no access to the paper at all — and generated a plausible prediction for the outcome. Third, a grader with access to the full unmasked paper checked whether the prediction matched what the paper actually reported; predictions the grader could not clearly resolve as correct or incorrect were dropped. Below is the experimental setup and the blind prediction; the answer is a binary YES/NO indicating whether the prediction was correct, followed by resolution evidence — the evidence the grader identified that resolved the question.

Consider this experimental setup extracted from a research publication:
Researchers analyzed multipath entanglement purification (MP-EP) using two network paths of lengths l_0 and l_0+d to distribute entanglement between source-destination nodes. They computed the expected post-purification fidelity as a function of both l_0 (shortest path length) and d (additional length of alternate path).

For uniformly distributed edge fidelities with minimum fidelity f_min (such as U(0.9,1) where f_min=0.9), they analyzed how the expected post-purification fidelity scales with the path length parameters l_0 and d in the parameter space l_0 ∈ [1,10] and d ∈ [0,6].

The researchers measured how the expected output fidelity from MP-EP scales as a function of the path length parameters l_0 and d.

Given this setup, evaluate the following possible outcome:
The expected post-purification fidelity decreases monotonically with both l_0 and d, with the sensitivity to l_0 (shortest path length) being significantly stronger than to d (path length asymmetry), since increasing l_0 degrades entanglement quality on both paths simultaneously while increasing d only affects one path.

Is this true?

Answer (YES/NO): YES